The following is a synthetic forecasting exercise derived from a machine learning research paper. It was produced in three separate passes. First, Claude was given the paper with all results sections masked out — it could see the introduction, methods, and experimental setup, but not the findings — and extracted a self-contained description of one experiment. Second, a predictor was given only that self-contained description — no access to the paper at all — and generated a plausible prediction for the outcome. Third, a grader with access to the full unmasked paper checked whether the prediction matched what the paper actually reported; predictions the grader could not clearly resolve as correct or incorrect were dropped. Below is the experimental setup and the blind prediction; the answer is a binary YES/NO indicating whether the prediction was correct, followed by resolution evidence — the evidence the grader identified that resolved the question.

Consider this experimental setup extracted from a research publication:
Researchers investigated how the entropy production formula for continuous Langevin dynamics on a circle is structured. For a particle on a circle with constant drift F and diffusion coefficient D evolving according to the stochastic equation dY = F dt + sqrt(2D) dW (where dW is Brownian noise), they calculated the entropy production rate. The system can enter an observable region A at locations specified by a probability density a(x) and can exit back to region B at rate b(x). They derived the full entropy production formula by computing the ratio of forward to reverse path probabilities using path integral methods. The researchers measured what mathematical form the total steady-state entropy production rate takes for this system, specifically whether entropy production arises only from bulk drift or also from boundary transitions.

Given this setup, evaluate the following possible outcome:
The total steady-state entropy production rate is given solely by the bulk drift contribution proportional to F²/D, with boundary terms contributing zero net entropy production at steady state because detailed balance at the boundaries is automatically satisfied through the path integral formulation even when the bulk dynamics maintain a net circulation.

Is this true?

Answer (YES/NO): NO